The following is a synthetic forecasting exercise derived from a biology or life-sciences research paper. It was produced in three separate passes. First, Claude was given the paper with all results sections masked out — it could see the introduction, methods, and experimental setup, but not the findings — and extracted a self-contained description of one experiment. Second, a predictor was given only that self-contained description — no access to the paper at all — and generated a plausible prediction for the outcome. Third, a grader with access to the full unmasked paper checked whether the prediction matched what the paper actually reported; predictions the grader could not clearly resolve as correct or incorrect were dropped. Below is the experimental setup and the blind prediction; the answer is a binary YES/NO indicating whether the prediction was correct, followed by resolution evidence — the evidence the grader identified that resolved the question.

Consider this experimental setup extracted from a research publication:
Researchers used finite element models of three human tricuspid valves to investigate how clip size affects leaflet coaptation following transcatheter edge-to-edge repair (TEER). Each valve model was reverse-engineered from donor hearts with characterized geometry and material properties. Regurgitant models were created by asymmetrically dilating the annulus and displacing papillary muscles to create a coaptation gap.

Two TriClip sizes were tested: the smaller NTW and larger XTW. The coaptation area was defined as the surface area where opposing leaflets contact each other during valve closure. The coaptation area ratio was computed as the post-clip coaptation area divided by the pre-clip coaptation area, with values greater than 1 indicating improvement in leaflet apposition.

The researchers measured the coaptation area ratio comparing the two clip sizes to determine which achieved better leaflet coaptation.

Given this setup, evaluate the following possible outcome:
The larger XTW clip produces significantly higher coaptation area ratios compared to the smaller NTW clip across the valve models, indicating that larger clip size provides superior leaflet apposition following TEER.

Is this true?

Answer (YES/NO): YES